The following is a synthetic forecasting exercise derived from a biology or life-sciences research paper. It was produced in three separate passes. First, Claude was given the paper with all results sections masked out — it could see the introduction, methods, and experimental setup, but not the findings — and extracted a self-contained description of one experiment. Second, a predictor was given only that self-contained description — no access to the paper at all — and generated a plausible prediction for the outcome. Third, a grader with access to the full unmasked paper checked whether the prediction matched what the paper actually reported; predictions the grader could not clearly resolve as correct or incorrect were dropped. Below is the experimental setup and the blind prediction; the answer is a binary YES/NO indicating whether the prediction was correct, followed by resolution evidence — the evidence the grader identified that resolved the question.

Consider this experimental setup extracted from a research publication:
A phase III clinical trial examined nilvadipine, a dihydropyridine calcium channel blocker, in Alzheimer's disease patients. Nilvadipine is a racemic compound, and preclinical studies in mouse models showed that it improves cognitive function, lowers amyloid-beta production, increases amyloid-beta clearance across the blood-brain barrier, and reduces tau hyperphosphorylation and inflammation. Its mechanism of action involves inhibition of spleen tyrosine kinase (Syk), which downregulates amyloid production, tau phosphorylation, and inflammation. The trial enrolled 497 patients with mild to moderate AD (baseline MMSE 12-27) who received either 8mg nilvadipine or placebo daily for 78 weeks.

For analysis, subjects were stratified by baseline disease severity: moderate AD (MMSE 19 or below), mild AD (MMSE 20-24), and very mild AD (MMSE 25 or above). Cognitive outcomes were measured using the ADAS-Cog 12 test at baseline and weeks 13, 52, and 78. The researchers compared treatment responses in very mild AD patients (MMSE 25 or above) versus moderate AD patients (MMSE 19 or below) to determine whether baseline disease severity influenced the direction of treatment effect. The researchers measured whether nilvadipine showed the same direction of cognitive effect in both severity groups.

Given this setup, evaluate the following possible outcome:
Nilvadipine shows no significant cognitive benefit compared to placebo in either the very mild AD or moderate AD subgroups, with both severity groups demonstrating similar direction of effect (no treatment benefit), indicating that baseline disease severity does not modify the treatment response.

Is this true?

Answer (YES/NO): NO